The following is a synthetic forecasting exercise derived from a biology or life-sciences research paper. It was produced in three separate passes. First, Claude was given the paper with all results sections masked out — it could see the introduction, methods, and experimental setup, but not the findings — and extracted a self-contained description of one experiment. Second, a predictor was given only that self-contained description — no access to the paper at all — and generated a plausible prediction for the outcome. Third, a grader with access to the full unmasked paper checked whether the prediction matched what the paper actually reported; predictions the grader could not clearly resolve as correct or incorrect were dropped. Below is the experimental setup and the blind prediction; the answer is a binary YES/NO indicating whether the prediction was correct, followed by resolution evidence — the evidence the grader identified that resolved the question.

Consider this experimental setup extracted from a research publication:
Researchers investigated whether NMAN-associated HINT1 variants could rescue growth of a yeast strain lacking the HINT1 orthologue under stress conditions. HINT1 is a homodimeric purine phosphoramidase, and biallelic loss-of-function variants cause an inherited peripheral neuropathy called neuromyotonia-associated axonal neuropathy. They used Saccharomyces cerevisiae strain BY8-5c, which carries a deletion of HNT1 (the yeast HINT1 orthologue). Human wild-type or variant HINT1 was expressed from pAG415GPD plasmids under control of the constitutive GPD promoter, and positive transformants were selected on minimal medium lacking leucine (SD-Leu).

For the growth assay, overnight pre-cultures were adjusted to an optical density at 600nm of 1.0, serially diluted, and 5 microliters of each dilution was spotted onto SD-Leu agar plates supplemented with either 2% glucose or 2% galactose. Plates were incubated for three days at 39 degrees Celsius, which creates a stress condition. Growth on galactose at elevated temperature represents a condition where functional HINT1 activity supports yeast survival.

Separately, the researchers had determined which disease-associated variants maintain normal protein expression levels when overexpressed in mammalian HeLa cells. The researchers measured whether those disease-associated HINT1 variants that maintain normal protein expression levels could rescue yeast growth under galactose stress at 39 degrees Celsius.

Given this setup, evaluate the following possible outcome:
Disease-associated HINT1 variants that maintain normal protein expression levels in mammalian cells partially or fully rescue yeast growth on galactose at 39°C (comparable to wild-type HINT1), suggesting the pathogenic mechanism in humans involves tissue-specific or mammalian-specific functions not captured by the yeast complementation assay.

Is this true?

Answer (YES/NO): NO